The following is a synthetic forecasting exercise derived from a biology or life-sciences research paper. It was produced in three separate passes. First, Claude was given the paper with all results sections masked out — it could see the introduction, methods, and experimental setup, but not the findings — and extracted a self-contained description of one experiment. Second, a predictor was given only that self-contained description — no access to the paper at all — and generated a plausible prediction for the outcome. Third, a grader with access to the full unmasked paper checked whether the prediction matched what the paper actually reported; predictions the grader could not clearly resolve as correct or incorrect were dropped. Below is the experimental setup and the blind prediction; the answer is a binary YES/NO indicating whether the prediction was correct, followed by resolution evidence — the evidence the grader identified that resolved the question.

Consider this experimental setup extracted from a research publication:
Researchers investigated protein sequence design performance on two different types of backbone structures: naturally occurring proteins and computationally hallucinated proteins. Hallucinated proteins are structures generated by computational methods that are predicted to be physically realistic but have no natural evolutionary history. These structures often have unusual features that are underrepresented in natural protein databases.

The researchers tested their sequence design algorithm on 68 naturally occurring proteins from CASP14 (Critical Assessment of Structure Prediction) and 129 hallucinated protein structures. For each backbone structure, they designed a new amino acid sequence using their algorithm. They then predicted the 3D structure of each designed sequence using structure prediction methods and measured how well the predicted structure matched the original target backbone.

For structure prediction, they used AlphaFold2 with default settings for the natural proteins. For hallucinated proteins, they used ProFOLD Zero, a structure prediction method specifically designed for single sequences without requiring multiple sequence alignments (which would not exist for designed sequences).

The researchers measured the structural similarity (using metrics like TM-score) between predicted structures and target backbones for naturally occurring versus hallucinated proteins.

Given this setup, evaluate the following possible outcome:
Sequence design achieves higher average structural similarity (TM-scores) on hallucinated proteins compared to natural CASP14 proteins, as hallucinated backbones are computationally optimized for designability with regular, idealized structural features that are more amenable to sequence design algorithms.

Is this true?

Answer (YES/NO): NO